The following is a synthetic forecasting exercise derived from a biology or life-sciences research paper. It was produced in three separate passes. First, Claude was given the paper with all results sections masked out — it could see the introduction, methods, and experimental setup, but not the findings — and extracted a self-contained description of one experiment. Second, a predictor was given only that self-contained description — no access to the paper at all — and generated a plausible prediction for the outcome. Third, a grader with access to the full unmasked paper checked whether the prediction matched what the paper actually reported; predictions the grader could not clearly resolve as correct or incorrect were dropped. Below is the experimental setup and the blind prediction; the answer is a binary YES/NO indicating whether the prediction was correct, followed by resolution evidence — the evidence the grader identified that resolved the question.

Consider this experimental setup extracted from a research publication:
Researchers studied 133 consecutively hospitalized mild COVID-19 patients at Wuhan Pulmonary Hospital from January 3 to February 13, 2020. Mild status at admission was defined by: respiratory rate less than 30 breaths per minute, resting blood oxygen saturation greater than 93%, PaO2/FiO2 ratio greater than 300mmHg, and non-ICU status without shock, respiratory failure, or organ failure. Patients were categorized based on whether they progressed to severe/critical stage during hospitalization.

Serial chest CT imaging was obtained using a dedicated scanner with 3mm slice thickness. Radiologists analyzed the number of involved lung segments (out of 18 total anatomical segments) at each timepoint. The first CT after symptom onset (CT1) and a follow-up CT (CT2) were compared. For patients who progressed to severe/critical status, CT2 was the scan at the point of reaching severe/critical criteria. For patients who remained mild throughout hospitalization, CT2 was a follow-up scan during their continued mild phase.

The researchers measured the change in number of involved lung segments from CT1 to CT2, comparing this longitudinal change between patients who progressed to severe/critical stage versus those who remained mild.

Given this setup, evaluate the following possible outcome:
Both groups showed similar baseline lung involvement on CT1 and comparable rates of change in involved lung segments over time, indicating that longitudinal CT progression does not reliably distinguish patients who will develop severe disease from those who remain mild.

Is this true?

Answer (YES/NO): NO